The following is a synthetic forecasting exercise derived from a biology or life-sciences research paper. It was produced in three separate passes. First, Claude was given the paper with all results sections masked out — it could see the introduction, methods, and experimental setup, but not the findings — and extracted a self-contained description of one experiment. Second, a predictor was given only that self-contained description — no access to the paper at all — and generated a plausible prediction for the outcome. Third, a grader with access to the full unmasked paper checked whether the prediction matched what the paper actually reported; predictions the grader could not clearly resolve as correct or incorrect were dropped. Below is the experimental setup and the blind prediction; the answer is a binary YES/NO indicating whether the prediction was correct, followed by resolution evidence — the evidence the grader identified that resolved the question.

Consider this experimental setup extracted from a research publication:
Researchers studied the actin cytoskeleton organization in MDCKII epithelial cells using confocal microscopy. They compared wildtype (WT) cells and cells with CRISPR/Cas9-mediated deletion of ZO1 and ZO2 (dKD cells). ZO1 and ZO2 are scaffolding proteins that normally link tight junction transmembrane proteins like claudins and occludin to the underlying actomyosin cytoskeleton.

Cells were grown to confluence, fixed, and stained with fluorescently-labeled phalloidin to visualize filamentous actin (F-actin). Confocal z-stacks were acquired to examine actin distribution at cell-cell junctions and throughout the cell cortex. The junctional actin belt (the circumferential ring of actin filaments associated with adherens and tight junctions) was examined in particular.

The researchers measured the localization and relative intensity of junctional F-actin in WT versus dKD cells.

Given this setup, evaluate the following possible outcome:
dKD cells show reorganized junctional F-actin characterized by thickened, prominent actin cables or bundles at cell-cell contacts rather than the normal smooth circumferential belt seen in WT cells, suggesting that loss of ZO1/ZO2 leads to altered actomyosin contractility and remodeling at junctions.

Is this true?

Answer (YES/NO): YES